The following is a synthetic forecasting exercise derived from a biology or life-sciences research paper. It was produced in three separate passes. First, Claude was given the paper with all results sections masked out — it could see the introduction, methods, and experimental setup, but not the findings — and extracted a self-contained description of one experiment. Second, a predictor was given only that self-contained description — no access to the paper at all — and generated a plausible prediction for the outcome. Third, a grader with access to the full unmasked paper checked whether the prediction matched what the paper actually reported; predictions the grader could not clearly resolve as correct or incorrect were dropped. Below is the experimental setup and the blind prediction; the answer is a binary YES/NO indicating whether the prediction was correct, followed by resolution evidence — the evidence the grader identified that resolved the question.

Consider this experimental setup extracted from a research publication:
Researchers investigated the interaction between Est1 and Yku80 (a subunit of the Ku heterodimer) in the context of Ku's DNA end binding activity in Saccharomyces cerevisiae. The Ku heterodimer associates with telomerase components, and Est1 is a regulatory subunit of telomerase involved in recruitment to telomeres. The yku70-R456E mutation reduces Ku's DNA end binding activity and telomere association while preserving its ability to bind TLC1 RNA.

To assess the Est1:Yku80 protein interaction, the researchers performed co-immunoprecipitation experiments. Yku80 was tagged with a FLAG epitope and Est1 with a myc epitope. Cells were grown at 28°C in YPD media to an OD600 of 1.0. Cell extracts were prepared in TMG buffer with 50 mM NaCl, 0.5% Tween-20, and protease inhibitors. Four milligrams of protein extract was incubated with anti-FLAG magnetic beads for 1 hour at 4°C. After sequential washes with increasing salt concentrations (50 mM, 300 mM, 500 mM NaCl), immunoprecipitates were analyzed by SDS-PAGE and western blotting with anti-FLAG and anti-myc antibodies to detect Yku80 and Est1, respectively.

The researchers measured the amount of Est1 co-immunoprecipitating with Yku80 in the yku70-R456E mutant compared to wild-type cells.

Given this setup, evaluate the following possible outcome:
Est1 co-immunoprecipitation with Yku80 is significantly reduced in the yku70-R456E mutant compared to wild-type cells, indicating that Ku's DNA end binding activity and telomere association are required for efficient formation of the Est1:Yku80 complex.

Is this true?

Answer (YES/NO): YES